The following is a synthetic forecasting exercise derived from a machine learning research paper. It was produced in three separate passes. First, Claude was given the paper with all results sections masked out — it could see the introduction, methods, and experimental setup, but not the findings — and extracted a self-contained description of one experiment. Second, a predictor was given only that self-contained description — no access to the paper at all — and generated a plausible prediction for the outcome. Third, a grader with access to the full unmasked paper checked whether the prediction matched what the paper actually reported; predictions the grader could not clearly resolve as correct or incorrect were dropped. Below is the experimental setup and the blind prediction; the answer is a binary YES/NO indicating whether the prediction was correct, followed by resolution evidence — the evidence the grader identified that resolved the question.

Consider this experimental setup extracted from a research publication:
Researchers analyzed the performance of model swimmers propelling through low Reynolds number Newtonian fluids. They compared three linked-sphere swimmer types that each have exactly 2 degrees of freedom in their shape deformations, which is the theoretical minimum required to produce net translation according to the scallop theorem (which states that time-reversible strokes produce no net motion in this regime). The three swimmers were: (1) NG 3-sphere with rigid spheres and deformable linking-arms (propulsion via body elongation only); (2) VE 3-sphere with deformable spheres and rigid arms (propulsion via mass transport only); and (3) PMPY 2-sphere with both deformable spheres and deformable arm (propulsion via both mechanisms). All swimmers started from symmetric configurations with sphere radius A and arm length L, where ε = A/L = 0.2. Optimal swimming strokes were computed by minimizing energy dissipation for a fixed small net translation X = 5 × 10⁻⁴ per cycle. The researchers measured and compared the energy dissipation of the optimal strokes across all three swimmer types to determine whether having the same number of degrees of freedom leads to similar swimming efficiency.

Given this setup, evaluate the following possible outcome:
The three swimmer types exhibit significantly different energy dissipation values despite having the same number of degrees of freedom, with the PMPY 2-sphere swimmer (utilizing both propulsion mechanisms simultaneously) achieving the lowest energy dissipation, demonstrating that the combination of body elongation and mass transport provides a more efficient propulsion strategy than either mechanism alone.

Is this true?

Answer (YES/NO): YES